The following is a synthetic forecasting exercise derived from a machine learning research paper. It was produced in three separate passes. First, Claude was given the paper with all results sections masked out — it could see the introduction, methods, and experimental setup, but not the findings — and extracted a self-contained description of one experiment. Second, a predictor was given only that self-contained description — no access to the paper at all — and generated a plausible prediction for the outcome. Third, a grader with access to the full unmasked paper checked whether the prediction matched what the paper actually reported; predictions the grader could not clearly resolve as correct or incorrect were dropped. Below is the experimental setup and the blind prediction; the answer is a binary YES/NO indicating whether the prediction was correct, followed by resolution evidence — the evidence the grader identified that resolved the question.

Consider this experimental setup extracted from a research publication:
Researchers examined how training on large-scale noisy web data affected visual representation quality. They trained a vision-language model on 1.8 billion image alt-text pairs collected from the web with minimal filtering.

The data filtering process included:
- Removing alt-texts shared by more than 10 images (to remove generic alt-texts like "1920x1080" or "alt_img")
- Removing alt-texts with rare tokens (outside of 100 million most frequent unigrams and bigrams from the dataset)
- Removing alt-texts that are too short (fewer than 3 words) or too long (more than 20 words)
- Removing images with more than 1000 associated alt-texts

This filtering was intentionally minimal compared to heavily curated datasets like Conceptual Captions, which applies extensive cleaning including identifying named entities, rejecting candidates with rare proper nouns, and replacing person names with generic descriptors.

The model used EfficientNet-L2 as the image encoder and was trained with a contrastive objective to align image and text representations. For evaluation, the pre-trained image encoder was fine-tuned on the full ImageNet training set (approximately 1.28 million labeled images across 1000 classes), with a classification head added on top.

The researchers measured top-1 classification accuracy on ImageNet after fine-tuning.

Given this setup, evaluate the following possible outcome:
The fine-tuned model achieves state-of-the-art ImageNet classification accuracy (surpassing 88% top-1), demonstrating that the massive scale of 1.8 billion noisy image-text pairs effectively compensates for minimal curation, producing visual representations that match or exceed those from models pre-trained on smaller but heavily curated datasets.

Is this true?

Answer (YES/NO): NO